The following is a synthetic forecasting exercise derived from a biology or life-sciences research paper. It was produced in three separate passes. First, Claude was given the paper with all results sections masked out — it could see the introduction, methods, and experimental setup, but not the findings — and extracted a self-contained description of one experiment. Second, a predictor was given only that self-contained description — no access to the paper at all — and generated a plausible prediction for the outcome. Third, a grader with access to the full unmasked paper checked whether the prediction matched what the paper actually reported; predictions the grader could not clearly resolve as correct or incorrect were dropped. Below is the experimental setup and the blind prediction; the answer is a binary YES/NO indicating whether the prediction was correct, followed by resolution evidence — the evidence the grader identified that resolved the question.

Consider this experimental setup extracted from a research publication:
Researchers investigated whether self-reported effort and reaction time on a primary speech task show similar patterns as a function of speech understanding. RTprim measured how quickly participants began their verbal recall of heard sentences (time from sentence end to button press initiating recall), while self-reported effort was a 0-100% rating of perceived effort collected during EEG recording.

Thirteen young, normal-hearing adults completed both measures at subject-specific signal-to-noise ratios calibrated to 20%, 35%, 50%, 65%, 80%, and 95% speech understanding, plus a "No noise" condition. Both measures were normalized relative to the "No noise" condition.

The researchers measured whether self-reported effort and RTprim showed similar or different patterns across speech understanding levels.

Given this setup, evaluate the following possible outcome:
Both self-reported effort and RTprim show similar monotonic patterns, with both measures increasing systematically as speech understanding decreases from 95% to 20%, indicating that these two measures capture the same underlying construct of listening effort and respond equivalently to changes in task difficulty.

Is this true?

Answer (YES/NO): YES